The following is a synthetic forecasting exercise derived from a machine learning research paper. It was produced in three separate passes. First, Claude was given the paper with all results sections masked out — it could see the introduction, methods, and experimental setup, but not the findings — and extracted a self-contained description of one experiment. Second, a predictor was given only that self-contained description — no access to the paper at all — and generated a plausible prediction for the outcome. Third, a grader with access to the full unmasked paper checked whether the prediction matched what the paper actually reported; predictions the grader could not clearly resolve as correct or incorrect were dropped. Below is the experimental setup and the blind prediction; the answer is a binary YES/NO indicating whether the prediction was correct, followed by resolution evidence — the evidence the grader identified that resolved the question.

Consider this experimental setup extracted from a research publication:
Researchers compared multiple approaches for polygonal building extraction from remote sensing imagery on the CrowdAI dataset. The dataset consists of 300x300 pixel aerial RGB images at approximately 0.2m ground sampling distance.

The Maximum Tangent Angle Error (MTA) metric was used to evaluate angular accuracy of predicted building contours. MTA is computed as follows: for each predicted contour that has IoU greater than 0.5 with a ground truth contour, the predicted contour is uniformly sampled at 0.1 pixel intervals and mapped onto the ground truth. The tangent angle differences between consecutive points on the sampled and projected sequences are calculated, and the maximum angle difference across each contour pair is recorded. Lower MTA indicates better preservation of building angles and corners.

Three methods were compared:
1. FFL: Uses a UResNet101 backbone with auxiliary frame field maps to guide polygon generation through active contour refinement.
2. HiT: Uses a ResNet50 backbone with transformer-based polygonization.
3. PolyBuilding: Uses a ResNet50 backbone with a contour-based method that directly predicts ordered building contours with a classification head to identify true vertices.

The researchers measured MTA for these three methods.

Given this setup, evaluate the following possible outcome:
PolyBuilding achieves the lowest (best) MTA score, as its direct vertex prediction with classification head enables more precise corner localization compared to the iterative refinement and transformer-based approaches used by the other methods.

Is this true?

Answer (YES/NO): NO